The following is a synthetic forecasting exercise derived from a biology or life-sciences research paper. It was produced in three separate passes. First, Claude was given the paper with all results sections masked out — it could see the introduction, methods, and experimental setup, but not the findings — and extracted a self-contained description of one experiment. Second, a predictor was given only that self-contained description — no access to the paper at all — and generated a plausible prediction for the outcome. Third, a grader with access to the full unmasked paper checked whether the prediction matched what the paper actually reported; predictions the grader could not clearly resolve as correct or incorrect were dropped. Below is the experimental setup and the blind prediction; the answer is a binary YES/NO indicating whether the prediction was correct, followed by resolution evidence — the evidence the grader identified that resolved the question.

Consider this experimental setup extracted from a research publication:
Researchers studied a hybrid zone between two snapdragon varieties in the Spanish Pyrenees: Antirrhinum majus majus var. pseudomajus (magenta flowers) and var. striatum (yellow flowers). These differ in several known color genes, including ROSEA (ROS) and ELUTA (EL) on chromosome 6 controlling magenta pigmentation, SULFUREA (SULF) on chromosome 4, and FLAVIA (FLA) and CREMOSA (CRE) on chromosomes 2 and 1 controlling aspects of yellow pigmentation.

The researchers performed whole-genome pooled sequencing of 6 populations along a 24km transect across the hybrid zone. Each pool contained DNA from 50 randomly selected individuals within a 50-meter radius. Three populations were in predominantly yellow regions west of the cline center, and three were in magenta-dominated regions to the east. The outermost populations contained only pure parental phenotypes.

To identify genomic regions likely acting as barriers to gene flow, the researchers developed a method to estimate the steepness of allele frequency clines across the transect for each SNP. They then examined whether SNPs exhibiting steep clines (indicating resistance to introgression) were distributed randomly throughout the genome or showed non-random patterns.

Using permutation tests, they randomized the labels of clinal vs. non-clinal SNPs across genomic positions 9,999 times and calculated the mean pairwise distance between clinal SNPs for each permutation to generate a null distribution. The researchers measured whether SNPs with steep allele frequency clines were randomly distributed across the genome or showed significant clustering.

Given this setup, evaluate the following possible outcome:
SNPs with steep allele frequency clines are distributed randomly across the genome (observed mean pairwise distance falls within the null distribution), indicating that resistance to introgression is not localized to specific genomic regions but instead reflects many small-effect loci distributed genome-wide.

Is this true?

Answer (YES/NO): NO